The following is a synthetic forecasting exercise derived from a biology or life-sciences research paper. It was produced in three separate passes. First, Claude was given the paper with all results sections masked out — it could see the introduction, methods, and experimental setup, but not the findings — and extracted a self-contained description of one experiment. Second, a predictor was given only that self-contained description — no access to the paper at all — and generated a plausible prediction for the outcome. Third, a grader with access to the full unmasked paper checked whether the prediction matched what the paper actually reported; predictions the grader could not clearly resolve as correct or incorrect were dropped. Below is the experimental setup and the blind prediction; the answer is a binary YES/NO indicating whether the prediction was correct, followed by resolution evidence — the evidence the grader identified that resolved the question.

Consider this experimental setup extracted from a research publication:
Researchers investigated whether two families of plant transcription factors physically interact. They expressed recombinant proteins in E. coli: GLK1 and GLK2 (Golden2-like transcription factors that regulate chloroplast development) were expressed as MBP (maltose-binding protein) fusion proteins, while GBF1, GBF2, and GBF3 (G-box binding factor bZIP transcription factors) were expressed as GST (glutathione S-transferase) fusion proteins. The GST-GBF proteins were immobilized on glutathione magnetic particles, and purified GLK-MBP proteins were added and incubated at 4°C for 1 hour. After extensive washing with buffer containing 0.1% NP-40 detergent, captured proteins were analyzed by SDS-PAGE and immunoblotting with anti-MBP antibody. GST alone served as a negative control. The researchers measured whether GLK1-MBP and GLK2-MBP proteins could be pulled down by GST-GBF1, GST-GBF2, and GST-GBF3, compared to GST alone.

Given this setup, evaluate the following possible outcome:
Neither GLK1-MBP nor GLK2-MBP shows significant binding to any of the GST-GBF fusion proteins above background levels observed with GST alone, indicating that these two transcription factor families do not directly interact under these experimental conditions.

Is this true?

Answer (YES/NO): NO